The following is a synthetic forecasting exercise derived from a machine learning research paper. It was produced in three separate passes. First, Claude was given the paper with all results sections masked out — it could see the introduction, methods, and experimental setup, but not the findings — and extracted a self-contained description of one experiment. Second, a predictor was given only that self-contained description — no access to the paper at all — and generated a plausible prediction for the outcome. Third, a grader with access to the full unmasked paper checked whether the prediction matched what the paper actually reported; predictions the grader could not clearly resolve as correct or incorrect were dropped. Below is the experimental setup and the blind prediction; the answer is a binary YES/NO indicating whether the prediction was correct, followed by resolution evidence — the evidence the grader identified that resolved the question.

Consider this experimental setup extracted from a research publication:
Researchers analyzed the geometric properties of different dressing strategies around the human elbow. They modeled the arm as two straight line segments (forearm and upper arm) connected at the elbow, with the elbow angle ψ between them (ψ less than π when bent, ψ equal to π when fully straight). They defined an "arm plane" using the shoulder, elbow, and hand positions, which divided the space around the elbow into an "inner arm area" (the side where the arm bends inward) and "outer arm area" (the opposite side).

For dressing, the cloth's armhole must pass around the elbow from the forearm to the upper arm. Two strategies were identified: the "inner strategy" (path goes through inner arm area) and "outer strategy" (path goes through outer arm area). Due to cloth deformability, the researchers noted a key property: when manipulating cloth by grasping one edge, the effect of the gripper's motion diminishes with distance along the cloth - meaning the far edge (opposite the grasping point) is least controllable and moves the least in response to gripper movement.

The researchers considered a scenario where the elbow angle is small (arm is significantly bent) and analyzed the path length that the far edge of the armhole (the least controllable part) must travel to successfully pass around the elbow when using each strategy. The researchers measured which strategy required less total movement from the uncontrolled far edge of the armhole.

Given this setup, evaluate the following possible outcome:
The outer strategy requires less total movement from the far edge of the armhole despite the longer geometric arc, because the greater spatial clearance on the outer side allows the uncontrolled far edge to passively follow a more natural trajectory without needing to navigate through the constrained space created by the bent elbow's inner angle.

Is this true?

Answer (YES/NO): YES